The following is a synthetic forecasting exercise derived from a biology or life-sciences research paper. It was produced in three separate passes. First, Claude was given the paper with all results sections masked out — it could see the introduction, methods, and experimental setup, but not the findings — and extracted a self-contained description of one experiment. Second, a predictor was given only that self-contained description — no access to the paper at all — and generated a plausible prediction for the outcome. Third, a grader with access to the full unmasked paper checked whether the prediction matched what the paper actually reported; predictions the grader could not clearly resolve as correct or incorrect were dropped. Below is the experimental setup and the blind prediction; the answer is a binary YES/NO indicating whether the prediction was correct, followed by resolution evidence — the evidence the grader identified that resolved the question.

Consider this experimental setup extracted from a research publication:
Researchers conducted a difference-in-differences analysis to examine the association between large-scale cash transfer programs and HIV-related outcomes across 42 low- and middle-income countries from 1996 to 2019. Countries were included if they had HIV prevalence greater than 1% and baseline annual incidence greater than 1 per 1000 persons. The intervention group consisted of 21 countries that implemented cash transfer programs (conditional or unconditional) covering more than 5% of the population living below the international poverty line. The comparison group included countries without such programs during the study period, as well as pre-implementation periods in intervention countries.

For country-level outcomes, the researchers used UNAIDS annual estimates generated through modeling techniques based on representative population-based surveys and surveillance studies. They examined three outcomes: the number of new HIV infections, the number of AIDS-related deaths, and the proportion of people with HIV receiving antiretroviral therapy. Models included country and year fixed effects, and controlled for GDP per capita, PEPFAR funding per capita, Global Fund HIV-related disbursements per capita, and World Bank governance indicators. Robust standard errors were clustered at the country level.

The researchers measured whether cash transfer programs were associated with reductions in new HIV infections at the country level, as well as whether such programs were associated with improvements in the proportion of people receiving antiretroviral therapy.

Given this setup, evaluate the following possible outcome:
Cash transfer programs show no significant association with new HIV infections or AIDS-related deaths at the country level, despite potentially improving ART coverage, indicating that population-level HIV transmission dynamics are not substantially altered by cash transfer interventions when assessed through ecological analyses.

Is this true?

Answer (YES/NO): NO